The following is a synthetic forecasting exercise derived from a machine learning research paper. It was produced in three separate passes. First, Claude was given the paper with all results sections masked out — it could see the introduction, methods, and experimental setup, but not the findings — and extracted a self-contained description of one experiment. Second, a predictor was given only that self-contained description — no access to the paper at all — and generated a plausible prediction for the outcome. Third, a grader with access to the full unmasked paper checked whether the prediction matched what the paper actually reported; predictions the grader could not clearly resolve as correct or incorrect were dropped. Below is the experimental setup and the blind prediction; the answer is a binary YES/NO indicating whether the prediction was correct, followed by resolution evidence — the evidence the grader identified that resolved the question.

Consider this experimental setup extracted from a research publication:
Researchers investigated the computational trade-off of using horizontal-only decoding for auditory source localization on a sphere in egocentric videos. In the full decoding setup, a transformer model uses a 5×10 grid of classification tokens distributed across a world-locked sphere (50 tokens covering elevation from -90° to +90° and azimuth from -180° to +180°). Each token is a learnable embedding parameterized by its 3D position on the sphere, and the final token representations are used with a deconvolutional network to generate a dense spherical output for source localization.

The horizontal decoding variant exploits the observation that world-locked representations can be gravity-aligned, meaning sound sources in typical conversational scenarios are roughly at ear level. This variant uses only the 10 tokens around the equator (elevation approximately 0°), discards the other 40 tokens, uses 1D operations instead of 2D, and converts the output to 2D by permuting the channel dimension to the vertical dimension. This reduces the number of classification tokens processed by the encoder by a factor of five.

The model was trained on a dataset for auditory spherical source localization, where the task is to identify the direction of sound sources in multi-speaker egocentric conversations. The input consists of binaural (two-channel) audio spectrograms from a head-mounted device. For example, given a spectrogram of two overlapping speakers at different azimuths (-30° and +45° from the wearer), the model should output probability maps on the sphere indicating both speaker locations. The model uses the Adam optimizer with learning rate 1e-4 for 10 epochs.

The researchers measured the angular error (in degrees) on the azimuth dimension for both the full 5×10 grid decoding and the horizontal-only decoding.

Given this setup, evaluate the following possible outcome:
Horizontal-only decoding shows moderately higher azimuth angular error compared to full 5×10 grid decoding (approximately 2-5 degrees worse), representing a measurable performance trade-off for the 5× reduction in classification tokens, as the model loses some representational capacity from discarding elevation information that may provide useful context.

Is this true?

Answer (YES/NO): NO